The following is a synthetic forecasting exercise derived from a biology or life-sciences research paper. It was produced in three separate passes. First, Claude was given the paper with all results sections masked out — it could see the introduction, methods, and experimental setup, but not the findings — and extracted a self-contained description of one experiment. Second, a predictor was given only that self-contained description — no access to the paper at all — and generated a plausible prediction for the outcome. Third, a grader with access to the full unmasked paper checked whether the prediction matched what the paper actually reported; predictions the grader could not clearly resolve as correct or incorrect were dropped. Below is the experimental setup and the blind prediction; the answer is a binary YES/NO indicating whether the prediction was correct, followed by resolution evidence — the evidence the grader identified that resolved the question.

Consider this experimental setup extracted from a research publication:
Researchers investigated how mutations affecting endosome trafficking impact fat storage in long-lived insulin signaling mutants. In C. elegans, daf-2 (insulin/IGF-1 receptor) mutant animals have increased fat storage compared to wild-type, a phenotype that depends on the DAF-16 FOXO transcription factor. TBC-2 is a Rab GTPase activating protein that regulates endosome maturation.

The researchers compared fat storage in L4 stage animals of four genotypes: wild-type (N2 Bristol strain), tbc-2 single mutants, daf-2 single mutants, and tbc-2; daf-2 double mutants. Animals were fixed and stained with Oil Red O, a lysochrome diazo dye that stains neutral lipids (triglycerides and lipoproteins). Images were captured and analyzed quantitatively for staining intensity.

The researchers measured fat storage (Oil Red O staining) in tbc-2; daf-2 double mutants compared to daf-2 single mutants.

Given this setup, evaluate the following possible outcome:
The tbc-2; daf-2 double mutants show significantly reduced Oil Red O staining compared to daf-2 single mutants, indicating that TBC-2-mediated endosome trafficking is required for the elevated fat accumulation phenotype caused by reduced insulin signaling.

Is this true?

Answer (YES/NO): YES